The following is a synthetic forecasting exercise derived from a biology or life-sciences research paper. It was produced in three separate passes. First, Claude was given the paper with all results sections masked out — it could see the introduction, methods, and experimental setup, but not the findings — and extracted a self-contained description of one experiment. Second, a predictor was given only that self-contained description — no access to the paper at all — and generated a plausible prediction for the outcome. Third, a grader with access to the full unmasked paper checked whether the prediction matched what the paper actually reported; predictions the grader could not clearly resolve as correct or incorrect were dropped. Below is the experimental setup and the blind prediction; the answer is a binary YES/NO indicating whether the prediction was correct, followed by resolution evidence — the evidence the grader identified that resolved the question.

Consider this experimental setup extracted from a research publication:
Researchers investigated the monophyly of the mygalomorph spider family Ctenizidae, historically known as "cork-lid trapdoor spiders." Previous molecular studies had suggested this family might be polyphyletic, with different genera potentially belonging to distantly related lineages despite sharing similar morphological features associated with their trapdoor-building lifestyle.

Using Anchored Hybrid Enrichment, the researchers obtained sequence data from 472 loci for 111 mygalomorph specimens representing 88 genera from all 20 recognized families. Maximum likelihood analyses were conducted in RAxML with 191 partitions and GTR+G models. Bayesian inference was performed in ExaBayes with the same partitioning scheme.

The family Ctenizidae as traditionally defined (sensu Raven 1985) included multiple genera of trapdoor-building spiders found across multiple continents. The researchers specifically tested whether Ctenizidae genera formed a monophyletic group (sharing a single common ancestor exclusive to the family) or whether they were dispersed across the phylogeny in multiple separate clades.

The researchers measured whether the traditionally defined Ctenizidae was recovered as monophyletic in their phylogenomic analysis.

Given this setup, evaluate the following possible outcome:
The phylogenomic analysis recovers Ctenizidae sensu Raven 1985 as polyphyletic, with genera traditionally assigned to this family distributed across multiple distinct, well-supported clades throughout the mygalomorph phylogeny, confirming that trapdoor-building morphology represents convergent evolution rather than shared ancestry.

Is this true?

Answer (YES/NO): YES